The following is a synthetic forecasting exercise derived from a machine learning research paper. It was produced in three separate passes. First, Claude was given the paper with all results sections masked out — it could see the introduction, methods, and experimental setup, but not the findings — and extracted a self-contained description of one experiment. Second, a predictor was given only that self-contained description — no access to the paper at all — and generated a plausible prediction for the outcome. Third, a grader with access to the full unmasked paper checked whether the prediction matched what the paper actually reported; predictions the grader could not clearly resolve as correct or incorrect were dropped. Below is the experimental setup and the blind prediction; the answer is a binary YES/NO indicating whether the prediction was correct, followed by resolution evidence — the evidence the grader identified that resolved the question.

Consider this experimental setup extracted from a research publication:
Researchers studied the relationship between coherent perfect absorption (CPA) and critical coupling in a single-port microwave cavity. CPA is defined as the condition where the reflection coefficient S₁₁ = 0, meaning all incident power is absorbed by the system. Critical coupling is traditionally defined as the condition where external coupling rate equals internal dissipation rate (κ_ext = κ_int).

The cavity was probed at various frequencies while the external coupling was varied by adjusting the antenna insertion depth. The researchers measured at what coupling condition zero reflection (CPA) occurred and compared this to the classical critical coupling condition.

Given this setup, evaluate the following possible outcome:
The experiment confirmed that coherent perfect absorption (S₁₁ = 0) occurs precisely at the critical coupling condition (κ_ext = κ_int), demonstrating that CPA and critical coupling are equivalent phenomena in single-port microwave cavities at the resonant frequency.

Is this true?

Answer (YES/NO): YES